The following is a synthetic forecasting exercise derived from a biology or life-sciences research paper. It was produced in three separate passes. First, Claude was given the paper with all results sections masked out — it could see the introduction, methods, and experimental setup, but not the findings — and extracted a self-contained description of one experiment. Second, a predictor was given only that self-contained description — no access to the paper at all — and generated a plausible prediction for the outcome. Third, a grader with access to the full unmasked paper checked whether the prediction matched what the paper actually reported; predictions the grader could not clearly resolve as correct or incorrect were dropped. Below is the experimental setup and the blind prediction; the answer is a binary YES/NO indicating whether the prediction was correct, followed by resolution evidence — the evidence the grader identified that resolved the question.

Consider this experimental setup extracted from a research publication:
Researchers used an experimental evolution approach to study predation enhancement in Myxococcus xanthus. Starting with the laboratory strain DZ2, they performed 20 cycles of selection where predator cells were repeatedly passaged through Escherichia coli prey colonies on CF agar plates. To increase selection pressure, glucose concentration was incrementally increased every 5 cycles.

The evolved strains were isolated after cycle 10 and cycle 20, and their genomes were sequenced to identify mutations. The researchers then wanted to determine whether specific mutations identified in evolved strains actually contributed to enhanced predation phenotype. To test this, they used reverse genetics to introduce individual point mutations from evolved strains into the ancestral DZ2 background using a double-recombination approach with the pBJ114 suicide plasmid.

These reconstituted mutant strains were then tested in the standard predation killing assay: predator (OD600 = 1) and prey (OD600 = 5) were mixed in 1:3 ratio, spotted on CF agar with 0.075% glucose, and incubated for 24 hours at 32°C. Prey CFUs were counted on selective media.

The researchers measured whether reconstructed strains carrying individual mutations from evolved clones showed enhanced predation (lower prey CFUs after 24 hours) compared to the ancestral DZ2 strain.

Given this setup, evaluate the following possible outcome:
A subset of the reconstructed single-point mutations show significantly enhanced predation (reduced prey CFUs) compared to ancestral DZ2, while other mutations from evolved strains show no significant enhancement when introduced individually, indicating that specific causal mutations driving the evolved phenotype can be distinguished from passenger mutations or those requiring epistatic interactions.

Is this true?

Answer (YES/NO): YES